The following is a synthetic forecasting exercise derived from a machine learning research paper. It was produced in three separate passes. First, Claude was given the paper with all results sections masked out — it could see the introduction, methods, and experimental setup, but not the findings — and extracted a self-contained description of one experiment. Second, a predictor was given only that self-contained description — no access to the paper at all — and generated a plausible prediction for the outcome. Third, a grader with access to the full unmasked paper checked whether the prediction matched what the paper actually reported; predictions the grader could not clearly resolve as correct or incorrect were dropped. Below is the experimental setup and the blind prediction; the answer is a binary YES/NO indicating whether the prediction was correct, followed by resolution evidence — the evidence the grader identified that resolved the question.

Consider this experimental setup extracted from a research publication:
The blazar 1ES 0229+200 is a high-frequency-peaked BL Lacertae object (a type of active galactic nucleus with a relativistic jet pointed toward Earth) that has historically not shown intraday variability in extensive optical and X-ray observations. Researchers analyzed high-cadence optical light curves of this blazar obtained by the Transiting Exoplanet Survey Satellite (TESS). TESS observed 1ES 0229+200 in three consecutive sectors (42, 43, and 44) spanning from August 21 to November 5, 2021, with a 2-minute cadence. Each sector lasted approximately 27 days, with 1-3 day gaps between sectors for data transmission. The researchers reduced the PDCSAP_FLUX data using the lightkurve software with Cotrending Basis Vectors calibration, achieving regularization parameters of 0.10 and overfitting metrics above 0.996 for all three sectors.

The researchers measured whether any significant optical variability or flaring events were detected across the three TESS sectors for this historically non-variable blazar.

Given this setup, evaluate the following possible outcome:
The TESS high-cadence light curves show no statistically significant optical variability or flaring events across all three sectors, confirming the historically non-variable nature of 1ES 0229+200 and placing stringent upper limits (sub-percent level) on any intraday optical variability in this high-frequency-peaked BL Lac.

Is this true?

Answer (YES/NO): NO